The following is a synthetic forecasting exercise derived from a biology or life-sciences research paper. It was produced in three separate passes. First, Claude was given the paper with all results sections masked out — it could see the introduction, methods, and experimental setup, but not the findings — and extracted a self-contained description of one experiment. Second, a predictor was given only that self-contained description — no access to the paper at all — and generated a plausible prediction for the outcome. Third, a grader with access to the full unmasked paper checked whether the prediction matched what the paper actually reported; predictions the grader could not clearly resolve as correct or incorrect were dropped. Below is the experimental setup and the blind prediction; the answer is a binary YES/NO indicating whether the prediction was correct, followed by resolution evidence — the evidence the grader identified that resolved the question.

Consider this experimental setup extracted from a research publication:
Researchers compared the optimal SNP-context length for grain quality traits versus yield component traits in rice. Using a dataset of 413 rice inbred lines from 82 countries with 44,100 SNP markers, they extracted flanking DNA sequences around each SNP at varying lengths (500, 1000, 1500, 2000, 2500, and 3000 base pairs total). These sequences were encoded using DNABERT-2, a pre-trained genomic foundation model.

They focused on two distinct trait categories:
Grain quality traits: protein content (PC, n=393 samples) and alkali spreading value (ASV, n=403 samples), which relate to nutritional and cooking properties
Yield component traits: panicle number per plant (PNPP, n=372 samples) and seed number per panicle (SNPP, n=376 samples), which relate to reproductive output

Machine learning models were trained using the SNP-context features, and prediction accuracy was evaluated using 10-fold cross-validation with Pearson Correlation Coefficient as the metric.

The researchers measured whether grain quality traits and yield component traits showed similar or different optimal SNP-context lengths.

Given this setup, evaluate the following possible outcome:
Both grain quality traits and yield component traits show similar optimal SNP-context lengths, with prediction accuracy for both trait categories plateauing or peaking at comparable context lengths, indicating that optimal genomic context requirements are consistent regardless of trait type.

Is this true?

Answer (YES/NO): NO